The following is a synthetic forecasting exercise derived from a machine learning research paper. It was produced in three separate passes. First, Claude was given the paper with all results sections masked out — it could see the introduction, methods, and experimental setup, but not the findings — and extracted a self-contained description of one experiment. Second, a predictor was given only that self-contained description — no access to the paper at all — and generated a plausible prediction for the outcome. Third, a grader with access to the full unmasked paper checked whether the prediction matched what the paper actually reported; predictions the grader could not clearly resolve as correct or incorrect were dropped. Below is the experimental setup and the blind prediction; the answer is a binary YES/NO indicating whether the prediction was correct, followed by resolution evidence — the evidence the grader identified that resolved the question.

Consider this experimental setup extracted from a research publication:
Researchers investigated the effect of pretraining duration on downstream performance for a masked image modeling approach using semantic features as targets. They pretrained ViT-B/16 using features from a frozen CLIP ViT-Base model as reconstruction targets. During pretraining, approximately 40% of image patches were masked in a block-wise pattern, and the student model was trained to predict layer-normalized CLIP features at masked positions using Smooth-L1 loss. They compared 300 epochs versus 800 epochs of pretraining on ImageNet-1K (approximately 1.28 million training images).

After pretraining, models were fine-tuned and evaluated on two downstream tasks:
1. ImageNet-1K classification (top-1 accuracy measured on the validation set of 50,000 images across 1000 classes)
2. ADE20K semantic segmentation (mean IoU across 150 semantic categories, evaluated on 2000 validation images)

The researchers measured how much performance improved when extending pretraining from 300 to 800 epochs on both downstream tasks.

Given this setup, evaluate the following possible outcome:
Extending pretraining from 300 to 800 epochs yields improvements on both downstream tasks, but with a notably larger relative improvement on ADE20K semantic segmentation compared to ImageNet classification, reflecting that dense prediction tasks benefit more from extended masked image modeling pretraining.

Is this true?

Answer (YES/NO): NO